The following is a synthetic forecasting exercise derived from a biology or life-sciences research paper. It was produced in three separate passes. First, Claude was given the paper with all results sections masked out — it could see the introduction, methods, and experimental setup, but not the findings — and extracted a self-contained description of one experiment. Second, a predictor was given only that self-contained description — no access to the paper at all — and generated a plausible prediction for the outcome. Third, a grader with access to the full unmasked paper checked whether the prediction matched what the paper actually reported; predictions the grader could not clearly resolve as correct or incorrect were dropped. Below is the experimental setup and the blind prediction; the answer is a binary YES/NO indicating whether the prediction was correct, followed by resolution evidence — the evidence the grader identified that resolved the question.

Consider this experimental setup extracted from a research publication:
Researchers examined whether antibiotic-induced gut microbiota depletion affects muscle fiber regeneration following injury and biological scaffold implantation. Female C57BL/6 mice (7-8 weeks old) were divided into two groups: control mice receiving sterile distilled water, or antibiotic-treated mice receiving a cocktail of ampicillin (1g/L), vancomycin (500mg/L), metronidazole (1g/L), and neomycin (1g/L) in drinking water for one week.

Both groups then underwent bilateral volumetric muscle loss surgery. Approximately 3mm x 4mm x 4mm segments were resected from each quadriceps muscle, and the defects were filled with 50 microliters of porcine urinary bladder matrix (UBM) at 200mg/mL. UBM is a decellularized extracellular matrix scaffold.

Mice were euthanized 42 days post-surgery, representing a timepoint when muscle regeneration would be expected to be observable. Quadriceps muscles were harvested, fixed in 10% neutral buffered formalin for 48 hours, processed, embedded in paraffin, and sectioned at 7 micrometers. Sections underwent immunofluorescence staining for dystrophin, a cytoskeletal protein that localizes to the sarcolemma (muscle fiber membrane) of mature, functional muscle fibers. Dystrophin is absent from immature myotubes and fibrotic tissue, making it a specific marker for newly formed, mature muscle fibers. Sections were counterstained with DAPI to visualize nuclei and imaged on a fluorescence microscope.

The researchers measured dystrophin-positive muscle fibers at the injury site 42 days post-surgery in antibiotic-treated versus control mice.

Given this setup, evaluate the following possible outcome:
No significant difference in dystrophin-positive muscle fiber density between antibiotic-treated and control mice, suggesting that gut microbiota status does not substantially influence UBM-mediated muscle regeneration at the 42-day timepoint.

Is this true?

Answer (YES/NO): NO